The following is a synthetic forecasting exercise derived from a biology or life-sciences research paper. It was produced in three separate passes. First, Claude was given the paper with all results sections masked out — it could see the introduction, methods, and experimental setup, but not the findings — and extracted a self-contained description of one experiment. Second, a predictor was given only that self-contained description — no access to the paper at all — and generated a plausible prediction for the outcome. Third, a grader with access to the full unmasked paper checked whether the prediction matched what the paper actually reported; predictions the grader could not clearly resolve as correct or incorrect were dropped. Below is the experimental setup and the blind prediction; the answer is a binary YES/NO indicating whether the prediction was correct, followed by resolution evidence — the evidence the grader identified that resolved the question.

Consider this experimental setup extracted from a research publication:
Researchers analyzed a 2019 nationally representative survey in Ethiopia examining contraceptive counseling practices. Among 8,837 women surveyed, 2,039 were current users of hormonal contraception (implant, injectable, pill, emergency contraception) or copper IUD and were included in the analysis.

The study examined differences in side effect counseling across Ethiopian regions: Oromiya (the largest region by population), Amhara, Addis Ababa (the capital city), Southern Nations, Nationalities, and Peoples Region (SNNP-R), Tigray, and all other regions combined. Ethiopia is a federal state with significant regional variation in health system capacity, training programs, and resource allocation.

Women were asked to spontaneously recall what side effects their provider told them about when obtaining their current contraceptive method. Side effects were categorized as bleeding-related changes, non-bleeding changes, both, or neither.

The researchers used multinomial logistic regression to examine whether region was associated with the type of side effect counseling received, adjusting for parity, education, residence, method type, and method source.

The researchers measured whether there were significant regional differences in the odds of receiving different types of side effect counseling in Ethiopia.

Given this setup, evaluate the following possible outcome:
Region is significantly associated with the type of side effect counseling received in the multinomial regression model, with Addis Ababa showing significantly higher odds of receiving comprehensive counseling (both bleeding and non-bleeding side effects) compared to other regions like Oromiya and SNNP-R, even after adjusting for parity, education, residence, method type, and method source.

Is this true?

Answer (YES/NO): NO